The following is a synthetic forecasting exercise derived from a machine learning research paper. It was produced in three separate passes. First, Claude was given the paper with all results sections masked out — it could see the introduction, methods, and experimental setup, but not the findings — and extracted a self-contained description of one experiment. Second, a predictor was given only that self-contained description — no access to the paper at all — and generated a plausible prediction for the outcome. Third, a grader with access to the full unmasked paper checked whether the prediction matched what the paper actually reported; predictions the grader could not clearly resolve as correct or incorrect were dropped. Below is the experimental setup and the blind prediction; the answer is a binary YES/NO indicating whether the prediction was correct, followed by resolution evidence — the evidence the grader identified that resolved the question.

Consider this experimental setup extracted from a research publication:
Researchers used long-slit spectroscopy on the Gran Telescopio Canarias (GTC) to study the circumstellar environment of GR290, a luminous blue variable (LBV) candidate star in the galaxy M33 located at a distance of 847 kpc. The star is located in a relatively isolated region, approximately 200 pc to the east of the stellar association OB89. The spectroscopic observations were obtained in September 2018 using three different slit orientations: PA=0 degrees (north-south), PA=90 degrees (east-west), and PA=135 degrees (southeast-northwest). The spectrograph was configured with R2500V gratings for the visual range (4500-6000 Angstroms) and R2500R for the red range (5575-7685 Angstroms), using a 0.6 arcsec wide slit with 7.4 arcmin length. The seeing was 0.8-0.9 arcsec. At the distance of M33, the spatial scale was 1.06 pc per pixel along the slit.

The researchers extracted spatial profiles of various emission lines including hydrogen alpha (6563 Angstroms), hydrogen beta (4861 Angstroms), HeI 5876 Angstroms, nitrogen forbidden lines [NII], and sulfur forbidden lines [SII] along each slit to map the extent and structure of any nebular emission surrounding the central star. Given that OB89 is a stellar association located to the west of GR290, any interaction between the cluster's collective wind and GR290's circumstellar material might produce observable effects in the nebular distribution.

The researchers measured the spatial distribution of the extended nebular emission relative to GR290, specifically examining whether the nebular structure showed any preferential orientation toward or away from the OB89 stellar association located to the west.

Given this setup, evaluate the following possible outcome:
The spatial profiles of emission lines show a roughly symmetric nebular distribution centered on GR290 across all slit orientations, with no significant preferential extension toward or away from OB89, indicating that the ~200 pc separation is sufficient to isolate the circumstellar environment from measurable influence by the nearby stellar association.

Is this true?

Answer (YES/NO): NO